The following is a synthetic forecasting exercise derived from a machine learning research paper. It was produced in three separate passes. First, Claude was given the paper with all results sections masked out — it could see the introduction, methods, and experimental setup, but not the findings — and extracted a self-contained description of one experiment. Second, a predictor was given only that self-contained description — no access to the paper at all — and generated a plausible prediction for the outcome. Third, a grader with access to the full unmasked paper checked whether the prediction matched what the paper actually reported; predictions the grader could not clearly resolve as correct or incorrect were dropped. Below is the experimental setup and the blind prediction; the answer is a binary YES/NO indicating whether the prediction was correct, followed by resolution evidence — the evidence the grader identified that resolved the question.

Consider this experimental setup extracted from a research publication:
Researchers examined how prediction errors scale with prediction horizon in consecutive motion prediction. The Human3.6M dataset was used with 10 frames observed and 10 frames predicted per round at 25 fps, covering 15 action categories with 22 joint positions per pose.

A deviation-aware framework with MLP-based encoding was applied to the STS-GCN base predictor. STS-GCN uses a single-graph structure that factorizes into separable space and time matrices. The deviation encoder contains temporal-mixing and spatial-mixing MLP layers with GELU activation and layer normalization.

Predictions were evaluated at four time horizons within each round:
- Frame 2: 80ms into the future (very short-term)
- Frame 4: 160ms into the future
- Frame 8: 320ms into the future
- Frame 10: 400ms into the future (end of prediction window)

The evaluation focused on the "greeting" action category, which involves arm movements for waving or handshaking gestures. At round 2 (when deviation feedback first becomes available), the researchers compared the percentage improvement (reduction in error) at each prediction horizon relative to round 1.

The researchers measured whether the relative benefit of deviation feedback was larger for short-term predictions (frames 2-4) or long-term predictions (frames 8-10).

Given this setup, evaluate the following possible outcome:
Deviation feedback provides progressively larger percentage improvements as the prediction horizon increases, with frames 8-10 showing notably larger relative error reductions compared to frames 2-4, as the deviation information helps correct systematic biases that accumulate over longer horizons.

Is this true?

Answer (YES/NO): NO